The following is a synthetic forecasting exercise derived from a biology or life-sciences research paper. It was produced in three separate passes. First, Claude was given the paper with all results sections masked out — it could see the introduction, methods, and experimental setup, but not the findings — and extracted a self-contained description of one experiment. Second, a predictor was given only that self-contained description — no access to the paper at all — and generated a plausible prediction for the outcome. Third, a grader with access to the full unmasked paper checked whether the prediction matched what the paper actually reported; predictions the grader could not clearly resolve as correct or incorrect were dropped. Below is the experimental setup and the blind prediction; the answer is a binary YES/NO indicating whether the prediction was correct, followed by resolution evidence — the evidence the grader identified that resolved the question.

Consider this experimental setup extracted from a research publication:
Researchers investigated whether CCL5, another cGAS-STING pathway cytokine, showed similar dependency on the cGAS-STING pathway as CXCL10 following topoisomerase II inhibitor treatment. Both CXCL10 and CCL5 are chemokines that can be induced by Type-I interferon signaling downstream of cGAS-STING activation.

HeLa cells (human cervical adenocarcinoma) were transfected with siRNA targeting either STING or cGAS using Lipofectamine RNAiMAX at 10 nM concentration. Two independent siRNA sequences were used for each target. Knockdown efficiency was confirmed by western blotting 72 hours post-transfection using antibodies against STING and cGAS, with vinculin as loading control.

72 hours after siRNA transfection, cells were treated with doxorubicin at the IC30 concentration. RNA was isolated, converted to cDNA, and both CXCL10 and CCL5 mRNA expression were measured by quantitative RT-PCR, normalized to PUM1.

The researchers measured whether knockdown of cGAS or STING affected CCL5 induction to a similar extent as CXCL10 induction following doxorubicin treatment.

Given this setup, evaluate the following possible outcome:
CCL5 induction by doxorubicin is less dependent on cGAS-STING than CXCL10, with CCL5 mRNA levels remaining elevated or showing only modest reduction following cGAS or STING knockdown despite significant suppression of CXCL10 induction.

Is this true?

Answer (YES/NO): NO